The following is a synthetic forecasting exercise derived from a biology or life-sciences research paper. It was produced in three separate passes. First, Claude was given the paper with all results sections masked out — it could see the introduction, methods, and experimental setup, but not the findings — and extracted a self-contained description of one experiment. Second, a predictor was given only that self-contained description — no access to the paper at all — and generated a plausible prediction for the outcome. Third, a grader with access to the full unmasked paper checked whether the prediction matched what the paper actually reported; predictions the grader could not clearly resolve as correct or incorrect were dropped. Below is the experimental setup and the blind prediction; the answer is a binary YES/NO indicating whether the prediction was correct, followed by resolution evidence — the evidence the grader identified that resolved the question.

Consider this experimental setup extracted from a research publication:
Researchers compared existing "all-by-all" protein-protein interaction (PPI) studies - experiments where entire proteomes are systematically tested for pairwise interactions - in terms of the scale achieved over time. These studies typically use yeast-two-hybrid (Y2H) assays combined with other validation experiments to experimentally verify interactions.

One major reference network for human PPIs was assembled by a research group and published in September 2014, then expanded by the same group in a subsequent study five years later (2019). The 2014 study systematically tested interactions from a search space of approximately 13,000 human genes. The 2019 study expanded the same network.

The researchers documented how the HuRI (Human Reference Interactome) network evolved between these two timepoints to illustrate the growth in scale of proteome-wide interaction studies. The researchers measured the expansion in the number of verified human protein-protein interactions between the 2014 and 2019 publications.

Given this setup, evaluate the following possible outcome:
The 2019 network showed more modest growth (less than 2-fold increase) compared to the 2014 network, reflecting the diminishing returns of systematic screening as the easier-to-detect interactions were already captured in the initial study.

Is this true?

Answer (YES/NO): NO